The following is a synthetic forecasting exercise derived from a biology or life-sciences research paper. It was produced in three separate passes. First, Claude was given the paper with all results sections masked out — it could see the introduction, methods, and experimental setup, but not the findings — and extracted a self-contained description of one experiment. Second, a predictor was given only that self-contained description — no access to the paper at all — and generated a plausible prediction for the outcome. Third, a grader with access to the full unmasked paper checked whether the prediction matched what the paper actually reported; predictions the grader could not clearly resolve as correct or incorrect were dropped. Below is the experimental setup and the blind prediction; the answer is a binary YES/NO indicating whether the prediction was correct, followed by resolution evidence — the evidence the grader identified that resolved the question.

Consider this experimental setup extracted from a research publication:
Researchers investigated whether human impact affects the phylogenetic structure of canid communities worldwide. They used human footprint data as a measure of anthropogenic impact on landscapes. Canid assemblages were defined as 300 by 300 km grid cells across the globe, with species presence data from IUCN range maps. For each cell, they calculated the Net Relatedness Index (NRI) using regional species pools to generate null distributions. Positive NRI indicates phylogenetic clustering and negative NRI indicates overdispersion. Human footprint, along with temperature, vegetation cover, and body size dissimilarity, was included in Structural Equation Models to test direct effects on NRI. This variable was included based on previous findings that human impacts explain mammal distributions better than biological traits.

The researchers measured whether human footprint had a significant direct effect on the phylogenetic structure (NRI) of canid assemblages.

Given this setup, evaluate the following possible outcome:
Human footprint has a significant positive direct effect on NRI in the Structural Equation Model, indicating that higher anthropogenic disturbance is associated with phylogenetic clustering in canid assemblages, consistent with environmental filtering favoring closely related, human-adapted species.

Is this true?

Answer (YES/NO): NO